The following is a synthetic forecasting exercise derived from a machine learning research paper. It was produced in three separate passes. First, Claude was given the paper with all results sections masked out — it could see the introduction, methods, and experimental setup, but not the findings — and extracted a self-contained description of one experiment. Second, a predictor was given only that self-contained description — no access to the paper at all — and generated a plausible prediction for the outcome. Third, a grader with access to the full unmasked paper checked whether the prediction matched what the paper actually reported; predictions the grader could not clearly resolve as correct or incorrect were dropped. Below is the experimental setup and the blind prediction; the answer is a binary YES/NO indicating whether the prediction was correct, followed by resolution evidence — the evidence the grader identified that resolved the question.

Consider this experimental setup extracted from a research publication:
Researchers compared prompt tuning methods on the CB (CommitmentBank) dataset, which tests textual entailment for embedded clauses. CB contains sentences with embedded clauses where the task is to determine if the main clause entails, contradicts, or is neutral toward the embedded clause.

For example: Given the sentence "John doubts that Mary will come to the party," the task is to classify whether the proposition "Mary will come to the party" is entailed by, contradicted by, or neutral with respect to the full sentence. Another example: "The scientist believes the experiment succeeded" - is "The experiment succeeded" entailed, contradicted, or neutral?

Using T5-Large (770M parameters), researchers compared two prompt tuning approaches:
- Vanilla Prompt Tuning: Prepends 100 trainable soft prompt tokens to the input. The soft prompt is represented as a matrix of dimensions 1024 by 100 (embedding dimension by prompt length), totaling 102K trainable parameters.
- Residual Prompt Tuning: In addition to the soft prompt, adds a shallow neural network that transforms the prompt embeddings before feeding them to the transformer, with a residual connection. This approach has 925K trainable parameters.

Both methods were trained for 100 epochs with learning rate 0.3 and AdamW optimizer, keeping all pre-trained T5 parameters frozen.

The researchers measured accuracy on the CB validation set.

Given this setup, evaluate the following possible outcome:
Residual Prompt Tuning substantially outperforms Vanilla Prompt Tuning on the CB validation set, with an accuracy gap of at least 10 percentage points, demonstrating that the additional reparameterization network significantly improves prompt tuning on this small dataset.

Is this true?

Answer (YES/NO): NO